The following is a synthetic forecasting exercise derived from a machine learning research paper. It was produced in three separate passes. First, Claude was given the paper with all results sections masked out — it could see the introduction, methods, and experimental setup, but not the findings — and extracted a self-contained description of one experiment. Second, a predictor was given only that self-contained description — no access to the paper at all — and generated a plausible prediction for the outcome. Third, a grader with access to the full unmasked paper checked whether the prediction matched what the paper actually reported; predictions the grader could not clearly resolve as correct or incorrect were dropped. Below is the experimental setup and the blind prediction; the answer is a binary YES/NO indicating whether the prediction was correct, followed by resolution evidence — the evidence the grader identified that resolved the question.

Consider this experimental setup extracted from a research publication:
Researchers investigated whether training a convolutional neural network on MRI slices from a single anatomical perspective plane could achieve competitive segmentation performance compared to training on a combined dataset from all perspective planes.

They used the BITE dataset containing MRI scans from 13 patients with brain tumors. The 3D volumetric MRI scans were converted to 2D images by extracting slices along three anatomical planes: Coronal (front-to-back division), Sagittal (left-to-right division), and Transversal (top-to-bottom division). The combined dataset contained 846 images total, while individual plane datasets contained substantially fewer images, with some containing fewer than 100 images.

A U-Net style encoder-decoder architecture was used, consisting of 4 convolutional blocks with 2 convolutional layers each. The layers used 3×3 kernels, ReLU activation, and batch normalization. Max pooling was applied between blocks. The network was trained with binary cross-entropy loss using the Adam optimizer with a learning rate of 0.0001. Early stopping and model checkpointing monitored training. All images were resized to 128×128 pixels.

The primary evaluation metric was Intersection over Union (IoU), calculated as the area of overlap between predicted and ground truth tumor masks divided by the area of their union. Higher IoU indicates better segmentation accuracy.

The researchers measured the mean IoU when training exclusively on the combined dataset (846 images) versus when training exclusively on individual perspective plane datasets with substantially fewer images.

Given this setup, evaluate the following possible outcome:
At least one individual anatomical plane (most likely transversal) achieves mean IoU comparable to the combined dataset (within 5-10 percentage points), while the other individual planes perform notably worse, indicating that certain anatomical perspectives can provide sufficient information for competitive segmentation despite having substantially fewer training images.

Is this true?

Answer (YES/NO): NO